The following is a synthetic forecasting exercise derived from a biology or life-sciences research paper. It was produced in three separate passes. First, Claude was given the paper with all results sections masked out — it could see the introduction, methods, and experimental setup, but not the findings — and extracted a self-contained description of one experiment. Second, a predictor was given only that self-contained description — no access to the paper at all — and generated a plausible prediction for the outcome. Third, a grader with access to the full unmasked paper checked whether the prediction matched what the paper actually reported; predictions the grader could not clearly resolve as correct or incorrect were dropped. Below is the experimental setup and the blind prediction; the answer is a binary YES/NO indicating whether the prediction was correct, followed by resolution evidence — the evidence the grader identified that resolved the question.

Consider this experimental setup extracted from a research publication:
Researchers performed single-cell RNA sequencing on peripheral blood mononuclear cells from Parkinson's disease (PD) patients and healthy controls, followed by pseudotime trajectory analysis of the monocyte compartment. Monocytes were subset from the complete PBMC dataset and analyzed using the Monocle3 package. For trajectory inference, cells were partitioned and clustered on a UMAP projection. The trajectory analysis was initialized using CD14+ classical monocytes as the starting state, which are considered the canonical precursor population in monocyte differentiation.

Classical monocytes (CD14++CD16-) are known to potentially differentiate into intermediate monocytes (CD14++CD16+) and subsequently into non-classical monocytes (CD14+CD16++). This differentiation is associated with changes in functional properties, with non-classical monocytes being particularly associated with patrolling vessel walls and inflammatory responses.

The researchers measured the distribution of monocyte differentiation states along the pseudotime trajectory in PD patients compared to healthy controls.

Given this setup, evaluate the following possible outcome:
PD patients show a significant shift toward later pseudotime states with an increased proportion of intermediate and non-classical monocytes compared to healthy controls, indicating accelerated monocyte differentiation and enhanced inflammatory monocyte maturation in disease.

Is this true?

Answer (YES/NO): NO